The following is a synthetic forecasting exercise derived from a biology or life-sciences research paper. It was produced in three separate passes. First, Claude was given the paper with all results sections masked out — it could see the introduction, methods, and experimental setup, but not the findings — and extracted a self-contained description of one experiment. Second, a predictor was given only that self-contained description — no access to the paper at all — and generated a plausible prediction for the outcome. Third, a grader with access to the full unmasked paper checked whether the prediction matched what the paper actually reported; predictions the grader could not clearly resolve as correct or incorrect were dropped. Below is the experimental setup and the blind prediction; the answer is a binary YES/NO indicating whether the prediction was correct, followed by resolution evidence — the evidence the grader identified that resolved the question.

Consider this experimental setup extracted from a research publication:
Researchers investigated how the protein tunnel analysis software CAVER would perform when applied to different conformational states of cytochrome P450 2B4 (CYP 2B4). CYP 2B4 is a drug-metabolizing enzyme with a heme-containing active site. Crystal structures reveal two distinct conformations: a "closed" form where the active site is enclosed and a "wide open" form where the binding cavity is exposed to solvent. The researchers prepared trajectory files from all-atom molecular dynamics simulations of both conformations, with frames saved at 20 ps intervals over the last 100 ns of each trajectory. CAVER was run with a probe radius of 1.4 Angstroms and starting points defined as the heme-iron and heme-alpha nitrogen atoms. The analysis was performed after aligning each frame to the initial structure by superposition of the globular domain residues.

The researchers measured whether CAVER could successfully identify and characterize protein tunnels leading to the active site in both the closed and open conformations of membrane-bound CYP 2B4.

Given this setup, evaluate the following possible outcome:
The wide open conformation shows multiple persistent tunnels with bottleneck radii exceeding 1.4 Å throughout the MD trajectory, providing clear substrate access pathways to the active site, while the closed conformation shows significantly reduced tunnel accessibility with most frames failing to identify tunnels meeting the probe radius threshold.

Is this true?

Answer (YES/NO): NO